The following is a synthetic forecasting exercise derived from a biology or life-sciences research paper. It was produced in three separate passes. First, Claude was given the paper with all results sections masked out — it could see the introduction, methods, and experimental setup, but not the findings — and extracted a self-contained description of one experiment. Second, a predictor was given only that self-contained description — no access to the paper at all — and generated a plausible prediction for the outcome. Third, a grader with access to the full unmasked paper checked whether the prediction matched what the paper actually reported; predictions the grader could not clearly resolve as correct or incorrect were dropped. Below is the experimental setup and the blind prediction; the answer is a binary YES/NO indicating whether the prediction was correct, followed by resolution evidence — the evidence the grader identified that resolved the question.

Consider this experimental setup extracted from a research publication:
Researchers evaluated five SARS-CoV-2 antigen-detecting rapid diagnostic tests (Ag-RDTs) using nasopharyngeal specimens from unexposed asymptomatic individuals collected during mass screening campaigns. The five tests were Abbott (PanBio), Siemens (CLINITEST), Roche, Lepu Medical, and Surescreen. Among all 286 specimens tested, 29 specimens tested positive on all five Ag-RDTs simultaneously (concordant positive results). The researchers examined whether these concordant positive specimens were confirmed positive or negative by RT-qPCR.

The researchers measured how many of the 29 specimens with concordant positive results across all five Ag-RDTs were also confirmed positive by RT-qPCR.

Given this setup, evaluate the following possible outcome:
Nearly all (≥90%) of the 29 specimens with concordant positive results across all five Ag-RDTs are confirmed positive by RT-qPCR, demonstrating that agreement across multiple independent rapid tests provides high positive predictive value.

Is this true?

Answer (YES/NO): YES